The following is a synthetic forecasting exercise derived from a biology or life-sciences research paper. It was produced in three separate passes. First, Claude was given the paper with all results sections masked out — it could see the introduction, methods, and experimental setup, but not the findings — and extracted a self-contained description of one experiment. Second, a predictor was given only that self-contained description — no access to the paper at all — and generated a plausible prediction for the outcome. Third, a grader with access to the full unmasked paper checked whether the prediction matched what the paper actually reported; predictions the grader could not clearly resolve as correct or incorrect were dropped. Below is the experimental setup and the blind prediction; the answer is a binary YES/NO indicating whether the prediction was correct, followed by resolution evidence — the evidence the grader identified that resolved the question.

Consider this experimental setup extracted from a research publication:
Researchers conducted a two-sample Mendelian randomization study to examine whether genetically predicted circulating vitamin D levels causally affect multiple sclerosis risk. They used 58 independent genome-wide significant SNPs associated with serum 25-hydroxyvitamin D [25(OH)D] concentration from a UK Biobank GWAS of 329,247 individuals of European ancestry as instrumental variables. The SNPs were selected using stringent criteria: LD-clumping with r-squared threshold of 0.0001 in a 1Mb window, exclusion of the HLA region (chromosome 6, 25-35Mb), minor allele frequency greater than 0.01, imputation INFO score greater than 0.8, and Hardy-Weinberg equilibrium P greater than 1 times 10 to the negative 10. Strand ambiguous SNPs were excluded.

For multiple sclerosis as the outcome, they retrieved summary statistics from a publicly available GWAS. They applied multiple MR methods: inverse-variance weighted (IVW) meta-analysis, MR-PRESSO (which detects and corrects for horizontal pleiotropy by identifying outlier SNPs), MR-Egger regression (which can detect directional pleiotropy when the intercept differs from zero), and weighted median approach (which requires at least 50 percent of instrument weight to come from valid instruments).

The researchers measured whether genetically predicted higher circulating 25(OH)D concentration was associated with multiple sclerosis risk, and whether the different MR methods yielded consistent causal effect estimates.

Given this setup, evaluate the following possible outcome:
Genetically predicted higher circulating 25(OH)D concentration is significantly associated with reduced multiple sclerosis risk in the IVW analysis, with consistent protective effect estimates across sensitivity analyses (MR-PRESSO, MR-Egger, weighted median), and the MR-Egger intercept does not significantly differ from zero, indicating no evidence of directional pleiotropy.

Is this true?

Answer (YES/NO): NO